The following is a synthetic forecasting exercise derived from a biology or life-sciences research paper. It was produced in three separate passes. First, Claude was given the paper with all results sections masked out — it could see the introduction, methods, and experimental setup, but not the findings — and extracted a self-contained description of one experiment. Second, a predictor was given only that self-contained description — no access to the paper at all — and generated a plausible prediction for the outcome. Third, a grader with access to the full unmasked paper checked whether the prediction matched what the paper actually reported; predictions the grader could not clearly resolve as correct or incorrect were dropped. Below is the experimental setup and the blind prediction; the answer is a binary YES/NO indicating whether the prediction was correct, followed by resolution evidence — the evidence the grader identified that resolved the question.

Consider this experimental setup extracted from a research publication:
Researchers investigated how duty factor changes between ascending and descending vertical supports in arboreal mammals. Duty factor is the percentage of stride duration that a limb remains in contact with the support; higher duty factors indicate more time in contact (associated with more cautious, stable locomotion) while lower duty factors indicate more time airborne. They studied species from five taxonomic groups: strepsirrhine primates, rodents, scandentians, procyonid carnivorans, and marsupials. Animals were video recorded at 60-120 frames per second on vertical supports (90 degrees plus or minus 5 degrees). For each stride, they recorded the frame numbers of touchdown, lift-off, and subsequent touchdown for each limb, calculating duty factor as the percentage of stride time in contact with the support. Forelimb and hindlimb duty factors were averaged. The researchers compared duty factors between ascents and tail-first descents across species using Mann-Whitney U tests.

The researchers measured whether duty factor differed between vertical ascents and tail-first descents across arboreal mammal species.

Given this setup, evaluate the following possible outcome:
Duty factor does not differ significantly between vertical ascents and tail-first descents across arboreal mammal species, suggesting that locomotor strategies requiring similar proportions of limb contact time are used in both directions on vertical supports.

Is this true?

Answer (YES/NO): YES